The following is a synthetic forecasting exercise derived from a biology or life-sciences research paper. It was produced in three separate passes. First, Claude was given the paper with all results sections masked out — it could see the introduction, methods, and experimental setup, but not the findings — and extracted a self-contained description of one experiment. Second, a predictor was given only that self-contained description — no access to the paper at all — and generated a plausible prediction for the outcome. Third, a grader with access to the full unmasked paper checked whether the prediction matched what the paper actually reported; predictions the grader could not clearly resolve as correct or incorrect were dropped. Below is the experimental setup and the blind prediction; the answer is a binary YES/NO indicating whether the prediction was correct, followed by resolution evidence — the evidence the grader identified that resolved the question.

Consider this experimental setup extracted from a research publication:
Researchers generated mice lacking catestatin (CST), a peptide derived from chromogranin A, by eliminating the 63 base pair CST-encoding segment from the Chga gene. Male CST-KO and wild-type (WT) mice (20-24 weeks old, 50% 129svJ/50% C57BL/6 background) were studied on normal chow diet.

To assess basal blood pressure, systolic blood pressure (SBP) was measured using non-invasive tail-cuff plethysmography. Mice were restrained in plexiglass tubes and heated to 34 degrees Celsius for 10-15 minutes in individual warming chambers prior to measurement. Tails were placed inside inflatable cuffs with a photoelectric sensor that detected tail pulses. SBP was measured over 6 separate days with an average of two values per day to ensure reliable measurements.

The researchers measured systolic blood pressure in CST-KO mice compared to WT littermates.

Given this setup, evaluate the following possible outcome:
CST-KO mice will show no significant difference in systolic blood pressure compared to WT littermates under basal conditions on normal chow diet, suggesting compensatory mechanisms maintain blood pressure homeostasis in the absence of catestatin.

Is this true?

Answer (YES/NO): NO